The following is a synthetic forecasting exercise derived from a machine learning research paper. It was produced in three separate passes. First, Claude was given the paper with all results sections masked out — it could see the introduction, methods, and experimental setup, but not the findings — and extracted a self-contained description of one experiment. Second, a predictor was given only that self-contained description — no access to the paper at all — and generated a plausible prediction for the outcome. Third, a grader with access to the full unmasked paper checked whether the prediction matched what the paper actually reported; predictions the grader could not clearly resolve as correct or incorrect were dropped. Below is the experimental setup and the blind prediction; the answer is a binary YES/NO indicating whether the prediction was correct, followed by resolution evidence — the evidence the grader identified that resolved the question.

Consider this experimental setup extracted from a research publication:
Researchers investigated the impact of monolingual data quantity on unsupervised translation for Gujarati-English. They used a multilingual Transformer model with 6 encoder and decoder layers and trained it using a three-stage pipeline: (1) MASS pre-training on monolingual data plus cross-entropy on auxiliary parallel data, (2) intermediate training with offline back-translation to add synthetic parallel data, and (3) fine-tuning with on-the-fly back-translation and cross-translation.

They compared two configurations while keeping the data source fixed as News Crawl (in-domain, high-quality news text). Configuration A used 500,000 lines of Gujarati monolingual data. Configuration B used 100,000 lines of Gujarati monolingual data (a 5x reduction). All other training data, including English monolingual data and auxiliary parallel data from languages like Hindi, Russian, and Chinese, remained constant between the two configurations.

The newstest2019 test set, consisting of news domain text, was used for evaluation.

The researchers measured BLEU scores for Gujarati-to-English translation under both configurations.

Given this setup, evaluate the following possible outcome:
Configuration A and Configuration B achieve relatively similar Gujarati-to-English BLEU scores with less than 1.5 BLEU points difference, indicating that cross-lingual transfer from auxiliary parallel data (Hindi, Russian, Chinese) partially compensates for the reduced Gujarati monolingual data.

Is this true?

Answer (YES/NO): NO